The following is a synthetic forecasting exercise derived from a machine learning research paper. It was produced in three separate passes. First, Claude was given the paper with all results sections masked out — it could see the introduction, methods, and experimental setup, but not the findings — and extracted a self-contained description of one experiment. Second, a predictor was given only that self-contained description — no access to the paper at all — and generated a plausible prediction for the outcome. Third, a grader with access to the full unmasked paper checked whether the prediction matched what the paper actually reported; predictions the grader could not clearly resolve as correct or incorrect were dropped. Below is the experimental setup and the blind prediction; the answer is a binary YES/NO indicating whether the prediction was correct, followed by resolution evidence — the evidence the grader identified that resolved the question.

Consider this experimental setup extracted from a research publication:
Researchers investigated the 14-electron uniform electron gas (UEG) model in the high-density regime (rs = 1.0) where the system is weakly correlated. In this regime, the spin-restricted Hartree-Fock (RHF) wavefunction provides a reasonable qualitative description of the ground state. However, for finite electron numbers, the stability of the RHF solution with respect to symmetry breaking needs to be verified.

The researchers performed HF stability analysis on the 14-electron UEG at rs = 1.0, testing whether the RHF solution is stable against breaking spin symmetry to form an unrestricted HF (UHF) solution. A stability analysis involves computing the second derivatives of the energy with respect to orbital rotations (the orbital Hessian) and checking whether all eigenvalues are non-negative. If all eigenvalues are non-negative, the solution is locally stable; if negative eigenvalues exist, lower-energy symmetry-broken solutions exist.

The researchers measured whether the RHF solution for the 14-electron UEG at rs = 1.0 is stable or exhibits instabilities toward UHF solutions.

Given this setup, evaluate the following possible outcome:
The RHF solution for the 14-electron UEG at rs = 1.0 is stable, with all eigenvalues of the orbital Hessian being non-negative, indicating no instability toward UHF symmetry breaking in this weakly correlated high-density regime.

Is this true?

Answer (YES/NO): YES